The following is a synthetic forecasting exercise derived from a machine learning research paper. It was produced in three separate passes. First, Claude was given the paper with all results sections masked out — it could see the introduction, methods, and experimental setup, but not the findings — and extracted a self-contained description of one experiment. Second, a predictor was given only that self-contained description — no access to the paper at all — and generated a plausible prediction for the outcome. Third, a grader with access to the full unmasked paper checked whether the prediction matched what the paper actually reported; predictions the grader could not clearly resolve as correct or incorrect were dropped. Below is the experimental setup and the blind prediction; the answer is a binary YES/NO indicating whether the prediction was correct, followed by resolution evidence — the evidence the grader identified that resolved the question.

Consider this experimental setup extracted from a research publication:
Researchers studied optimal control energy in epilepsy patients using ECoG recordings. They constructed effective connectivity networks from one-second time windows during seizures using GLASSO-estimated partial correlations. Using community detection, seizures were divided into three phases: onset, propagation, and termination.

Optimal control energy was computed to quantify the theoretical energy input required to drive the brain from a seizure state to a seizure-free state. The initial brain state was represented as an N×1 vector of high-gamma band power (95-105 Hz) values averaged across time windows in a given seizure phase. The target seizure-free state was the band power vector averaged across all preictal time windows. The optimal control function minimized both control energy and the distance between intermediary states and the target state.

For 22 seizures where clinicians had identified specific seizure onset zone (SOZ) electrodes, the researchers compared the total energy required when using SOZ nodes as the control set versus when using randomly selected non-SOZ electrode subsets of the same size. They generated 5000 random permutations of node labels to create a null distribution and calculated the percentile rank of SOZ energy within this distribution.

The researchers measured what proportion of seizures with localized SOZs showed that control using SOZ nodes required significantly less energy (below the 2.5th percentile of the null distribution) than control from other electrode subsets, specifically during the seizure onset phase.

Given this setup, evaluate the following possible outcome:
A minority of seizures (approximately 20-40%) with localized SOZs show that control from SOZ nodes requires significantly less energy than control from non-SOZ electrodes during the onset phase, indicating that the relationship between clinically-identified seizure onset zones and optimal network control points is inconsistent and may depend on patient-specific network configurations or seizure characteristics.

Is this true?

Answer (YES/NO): NO